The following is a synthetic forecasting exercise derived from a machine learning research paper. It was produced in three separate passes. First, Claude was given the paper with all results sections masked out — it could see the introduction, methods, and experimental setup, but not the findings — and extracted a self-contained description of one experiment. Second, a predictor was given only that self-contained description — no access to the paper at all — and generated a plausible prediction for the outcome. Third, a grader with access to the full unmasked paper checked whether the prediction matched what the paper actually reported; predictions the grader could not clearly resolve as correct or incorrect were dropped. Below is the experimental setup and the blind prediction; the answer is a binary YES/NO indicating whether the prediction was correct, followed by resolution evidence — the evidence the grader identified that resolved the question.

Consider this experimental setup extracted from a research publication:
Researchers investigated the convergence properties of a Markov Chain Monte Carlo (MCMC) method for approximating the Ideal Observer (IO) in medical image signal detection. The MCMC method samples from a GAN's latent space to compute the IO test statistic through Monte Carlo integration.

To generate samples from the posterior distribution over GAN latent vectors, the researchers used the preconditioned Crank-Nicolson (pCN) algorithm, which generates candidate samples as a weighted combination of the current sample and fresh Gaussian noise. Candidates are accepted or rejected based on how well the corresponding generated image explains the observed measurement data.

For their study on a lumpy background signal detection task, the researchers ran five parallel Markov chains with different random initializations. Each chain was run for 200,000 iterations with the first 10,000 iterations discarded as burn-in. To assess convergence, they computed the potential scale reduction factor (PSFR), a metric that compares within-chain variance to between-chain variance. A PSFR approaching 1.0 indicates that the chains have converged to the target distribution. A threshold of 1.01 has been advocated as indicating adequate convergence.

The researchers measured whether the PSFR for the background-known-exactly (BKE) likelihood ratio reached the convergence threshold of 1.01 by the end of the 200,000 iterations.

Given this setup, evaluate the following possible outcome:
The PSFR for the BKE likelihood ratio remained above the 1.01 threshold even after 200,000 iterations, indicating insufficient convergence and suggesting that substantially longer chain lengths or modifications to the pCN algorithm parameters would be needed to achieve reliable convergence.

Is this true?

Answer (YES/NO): NO